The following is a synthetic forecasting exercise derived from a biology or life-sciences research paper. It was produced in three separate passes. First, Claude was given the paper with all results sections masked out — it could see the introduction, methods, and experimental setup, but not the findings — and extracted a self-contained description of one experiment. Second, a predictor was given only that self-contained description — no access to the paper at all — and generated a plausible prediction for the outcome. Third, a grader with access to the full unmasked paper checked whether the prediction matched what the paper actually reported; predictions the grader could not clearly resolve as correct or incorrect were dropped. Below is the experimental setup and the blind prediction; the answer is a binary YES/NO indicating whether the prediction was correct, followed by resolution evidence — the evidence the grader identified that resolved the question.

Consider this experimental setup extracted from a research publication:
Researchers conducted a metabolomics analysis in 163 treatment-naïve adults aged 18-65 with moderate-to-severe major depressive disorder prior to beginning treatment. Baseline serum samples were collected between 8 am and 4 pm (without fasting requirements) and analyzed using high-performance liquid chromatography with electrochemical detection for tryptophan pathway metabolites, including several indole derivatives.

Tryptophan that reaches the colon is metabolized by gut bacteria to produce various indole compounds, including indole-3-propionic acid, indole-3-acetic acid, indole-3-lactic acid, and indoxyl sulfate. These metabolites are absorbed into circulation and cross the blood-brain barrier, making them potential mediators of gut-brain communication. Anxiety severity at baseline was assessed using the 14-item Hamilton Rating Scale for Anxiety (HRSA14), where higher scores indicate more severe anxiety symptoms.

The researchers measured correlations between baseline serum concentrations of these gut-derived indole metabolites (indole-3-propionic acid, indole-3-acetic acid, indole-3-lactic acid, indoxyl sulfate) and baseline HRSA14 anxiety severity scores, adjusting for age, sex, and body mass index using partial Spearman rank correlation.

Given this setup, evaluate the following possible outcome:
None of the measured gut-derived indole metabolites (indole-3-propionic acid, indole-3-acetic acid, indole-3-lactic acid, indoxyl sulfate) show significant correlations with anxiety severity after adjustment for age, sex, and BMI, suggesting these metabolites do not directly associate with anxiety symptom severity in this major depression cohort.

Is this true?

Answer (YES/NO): NO